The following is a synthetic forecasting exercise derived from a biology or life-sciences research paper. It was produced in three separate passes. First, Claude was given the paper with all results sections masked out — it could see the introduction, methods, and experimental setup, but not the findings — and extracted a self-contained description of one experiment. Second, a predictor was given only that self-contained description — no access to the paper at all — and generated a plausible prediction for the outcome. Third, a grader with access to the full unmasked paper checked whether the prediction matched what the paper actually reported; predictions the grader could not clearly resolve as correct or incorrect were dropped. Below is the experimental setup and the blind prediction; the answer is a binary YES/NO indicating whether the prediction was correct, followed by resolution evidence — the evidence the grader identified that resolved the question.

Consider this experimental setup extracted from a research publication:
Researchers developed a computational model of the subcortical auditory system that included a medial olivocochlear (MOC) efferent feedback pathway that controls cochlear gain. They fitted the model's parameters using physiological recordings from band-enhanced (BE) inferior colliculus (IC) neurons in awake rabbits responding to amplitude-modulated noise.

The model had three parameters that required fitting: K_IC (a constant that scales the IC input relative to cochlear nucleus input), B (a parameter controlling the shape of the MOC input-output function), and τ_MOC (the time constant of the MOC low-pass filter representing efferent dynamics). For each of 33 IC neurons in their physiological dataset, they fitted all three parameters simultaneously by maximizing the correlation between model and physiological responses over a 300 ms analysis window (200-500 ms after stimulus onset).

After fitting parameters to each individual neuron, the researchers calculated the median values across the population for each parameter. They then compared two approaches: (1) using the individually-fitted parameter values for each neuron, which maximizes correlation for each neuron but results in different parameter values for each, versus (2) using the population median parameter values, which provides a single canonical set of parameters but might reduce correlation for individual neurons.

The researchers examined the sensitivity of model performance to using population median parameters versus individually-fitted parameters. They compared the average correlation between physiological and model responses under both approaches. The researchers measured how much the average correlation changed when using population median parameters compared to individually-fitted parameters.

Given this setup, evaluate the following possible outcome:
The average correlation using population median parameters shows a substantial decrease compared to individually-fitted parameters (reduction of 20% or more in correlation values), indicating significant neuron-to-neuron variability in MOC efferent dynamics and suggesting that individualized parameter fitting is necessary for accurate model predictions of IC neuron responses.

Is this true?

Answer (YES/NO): YES